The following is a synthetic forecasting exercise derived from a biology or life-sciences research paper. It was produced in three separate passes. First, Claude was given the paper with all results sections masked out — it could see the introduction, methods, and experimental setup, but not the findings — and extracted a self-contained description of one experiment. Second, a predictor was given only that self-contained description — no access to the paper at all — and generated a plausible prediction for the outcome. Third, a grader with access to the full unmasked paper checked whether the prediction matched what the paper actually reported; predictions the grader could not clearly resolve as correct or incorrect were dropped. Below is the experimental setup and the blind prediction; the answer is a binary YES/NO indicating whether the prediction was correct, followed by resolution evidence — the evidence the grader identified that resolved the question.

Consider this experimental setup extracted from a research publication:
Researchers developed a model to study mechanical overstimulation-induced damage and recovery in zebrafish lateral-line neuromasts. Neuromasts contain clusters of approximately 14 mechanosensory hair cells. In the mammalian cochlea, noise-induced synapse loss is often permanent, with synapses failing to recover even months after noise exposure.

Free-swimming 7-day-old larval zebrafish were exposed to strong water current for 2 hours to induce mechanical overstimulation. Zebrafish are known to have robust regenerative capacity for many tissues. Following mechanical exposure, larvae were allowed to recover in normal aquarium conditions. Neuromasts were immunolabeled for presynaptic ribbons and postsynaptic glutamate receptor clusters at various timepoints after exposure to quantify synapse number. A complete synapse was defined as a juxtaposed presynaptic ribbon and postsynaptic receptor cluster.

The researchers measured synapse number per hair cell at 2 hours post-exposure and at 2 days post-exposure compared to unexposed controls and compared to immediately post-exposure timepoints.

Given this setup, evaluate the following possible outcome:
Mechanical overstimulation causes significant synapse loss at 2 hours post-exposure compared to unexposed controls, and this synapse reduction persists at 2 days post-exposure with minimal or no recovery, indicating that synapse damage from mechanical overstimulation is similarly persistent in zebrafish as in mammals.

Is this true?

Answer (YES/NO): NO